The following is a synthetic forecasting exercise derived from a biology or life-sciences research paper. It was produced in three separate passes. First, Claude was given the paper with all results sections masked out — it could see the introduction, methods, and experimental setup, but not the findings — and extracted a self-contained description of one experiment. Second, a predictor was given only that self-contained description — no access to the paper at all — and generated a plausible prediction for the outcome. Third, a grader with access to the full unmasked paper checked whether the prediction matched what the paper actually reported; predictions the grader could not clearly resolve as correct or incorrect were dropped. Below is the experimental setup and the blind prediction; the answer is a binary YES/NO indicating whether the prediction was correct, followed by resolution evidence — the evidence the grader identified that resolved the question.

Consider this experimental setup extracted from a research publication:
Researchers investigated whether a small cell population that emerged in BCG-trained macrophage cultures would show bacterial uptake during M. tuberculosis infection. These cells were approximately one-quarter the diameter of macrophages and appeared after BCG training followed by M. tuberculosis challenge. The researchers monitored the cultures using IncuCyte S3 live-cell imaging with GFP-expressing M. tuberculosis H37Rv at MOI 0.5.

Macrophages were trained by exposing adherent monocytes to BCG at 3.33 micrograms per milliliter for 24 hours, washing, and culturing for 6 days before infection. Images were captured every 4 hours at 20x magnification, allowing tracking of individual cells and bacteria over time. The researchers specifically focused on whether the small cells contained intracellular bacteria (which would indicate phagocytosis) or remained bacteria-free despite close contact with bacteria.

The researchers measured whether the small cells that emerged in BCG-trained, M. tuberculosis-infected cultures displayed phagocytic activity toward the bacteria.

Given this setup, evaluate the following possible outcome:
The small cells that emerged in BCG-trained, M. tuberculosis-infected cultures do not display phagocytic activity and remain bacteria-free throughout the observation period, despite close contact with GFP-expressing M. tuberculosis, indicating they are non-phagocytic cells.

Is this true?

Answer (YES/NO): YES